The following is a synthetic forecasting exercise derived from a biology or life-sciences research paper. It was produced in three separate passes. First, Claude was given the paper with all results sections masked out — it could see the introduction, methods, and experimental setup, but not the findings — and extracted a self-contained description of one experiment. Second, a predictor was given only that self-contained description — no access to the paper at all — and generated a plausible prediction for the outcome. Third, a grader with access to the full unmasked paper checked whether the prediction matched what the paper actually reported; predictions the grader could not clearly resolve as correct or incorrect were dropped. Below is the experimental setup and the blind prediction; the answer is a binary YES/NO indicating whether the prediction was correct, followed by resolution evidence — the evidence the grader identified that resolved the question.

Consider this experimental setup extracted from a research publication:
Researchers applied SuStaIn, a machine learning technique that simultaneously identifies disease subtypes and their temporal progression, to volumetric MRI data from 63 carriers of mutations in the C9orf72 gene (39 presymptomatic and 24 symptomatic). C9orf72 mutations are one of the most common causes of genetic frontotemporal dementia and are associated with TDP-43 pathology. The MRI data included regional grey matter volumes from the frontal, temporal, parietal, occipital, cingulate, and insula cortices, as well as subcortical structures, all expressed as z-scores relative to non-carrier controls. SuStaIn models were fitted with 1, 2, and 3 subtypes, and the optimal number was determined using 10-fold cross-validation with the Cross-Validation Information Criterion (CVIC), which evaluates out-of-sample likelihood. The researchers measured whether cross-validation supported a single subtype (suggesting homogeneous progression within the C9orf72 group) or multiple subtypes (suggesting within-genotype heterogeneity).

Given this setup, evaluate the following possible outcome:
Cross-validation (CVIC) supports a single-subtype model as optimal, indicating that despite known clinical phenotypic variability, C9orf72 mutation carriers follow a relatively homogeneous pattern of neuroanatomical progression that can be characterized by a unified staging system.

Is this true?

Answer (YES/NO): NO